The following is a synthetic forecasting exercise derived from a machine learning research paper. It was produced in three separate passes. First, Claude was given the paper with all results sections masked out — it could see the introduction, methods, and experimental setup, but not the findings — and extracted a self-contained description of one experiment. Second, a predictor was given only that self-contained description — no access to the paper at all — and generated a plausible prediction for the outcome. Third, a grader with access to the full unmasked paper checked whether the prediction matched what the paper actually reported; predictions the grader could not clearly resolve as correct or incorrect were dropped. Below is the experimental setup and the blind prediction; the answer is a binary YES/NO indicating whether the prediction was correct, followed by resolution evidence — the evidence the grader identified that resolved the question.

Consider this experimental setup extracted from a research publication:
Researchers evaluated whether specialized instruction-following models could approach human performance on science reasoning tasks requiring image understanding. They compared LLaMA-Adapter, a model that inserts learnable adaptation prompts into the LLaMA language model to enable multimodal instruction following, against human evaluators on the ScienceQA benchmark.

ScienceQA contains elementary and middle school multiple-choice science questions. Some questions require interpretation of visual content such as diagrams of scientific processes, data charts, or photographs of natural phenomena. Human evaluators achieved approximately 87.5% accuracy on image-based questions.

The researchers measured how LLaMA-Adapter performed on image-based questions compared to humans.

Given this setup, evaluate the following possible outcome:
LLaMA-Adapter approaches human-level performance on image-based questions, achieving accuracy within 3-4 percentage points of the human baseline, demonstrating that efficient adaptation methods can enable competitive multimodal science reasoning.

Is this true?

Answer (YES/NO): NO